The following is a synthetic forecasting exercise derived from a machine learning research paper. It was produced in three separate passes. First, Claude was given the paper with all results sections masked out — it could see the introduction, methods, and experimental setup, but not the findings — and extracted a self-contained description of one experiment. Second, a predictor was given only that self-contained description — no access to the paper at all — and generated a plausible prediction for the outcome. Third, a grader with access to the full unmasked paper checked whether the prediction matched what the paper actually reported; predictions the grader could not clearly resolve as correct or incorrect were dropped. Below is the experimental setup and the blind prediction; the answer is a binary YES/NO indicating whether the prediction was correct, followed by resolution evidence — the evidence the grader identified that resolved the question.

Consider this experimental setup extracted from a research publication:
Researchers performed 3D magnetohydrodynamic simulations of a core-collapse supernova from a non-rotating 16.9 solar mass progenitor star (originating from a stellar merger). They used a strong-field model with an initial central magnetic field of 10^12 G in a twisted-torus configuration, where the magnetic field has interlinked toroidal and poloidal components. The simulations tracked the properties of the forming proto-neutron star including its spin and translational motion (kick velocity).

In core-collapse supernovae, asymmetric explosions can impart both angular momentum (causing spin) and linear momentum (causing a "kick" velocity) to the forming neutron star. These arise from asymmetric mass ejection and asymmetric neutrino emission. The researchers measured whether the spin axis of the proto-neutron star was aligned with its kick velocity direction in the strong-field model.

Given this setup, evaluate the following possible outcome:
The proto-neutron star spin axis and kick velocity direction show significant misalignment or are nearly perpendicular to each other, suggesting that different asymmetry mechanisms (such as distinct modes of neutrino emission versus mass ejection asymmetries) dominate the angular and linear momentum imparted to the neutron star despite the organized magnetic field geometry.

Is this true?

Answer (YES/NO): YES